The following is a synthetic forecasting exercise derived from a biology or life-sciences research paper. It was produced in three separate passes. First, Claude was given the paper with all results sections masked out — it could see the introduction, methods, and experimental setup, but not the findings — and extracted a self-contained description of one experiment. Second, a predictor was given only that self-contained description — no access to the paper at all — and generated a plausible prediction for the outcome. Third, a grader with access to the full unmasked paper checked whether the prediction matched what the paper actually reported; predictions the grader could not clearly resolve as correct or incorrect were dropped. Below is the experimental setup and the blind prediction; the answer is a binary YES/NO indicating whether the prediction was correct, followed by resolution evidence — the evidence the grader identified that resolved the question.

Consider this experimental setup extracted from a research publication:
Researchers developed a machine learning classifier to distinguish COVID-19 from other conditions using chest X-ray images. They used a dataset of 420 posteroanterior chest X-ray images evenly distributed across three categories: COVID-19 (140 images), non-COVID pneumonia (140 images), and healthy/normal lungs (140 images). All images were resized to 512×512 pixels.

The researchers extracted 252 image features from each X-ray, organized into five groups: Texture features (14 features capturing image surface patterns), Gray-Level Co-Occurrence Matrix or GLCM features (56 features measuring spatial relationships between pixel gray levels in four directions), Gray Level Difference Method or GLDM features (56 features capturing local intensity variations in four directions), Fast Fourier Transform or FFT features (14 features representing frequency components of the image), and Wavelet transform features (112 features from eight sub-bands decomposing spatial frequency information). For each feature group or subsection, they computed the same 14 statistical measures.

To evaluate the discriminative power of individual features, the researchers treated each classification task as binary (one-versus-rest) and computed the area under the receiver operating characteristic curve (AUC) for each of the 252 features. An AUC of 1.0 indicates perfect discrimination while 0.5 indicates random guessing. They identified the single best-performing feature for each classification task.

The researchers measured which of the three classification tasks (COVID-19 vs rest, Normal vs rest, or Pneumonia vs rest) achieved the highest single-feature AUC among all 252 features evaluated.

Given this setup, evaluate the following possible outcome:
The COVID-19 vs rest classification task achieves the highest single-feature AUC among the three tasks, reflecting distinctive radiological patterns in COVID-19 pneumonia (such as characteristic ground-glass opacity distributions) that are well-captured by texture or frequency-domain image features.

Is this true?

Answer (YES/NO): NO